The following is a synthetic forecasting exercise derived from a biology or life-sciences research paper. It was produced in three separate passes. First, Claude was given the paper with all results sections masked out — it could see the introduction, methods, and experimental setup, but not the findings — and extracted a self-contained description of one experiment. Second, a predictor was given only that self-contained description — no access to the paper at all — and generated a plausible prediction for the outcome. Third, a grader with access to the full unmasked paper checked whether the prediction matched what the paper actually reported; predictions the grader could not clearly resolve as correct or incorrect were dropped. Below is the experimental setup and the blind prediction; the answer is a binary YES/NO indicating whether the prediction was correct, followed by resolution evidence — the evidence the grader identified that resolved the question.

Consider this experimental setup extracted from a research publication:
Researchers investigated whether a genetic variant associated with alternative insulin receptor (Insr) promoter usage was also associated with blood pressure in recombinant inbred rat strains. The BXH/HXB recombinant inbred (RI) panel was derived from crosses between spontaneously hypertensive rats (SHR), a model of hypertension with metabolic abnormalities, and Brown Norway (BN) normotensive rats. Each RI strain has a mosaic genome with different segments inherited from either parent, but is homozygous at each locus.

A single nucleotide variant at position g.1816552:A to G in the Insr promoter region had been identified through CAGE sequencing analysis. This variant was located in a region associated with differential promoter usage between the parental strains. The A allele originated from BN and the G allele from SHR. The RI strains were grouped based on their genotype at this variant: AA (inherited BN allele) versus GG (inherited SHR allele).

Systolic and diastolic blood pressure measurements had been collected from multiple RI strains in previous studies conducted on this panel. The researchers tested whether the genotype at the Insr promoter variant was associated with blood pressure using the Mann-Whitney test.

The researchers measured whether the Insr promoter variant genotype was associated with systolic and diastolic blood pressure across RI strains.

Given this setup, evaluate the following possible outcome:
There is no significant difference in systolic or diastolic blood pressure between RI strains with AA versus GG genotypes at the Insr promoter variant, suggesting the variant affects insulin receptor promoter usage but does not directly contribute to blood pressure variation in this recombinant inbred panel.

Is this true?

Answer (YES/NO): NO